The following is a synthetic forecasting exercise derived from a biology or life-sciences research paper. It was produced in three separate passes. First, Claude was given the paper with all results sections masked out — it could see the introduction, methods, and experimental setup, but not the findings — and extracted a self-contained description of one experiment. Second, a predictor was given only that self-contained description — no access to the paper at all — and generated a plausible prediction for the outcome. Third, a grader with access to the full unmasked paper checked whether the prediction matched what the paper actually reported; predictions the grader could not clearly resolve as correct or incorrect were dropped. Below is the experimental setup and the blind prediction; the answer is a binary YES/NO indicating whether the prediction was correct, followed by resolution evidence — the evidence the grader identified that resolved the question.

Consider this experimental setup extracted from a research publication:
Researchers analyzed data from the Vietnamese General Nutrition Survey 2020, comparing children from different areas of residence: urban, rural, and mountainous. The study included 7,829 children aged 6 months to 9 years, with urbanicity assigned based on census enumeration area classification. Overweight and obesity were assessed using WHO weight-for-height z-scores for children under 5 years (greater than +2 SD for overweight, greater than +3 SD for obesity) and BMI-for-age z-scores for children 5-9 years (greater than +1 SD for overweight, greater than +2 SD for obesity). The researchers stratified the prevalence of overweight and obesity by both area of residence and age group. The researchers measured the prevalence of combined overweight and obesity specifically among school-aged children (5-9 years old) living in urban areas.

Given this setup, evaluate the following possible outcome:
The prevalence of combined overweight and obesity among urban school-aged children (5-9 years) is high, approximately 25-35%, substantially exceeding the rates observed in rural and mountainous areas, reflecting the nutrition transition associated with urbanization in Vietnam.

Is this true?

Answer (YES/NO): YES